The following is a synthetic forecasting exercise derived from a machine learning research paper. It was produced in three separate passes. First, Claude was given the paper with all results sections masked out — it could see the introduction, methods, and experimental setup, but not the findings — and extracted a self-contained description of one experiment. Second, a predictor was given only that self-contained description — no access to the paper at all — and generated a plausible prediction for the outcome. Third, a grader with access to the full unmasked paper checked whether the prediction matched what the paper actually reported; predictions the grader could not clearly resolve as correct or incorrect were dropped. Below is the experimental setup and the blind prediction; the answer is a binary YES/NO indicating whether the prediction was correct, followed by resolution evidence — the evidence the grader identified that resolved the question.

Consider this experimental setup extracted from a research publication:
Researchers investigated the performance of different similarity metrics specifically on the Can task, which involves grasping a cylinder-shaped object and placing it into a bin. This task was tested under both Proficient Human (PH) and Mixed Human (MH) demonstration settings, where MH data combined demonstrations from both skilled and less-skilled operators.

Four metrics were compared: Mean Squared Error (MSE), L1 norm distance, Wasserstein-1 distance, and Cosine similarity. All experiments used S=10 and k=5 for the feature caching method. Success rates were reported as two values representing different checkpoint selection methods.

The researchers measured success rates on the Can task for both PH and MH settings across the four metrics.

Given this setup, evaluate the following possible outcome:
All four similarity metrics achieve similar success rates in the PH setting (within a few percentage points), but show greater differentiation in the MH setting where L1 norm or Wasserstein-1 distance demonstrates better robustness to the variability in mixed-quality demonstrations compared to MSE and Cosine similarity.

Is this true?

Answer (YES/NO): NO